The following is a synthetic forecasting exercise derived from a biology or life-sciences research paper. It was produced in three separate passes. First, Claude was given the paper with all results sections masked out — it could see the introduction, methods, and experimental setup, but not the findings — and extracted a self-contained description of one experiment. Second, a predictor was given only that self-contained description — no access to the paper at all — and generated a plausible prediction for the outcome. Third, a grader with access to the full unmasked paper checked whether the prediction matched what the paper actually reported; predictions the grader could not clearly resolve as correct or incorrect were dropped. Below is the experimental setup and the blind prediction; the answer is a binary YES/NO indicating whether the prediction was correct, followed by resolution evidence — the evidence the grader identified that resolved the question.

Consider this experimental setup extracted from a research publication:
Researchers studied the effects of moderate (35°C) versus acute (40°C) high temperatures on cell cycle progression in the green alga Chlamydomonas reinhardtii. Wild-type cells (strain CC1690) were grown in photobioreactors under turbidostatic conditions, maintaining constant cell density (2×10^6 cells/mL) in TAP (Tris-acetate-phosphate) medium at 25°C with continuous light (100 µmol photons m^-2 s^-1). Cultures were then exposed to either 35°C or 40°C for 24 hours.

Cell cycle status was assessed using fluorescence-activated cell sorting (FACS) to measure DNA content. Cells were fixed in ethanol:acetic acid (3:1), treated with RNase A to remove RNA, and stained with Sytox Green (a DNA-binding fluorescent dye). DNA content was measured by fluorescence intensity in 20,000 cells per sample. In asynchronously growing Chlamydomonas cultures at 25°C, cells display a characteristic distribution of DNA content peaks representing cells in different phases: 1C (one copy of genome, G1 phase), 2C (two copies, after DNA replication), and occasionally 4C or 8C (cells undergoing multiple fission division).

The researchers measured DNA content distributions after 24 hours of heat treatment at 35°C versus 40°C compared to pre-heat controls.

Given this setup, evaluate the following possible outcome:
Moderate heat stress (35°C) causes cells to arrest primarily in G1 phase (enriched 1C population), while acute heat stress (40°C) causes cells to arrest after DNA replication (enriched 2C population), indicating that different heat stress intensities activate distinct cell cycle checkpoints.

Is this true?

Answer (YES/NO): NO